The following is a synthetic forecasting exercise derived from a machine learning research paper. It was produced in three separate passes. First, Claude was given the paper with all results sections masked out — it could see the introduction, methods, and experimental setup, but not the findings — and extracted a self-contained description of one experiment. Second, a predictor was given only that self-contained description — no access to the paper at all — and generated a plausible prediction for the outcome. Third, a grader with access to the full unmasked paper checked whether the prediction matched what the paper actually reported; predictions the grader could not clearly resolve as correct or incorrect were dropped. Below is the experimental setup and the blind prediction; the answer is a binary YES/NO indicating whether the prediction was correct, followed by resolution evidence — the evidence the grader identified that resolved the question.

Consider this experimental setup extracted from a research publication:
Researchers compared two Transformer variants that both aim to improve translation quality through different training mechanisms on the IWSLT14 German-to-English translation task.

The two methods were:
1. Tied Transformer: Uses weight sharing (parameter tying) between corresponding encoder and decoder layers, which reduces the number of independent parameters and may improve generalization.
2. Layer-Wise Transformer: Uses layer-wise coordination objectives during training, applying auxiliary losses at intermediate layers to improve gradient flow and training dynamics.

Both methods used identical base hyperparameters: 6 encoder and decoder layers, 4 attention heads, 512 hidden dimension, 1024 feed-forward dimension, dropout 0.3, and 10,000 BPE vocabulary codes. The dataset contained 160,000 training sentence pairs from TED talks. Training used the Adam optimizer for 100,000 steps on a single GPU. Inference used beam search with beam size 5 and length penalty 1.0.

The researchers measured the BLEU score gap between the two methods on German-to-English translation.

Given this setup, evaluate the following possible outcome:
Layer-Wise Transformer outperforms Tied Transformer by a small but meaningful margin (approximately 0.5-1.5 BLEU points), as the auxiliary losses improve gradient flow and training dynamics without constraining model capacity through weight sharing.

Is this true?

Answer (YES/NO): NO